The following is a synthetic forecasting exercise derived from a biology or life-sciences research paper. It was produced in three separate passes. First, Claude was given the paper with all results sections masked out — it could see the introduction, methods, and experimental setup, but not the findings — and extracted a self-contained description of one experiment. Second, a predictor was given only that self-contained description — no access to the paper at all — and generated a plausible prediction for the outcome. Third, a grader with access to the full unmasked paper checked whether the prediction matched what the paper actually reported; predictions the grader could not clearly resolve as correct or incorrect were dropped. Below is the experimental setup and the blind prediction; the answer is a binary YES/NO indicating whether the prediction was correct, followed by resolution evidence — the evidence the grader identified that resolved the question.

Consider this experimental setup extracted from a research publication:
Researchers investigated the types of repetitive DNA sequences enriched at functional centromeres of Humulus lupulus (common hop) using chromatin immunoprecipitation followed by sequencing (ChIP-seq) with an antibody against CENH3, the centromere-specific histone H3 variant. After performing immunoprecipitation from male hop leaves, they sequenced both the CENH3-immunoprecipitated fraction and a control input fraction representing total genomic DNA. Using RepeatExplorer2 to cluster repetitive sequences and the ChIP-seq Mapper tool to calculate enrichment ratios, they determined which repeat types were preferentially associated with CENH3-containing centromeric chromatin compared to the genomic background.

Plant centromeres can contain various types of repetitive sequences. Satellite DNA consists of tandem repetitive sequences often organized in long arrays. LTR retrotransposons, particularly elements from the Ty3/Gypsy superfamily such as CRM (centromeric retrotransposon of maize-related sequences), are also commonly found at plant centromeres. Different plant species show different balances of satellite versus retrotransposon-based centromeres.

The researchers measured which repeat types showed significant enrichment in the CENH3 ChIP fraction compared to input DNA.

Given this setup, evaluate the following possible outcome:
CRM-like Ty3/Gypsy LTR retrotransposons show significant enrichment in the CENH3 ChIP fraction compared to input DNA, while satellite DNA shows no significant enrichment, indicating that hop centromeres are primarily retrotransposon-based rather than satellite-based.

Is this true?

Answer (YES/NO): NO